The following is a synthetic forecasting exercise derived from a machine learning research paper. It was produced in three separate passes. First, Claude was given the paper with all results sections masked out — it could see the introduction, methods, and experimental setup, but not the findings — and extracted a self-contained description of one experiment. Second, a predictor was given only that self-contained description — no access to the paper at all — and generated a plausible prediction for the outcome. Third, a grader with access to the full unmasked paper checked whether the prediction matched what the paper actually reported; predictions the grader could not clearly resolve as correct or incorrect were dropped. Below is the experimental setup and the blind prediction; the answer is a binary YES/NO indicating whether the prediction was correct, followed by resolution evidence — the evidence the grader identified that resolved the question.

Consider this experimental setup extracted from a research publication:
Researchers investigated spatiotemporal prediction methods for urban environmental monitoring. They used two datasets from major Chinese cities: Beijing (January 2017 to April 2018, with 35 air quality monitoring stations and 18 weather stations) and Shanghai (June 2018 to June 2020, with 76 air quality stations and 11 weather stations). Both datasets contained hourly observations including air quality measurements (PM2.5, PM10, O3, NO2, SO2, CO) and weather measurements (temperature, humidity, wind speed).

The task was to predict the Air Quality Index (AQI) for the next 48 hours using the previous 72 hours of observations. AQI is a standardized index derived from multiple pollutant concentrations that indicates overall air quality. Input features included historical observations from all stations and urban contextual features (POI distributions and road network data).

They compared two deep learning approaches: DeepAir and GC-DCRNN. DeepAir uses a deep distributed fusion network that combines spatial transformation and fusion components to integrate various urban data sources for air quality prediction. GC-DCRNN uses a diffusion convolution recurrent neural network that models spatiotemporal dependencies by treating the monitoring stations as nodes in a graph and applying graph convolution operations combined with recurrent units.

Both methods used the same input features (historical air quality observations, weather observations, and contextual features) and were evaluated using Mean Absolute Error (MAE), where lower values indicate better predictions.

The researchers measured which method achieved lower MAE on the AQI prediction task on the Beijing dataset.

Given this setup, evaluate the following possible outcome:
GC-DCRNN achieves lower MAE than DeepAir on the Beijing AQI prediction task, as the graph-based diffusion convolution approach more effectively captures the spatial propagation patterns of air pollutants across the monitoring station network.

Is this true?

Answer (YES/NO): YES